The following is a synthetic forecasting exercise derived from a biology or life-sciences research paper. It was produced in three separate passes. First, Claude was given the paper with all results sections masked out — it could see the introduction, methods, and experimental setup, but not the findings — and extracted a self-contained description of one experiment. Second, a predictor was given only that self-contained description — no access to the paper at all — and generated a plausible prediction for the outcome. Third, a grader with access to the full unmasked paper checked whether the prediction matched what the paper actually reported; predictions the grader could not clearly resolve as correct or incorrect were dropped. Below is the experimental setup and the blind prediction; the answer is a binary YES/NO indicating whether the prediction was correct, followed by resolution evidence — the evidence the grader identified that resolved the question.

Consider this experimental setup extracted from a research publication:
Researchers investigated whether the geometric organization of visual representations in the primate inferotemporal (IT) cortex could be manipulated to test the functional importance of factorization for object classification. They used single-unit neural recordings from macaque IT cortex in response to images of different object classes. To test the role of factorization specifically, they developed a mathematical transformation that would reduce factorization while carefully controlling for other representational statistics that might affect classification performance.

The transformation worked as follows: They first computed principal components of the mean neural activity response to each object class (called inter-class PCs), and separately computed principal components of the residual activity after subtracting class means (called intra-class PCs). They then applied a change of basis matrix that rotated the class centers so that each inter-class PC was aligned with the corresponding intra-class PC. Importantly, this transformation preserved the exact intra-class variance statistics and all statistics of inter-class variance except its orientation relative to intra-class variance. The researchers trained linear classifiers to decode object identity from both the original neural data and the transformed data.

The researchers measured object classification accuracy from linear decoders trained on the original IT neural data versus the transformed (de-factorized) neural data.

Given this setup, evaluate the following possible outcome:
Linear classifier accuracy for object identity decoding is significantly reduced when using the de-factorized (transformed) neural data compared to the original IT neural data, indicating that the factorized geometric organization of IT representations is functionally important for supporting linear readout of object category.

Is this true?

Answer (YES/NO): YES